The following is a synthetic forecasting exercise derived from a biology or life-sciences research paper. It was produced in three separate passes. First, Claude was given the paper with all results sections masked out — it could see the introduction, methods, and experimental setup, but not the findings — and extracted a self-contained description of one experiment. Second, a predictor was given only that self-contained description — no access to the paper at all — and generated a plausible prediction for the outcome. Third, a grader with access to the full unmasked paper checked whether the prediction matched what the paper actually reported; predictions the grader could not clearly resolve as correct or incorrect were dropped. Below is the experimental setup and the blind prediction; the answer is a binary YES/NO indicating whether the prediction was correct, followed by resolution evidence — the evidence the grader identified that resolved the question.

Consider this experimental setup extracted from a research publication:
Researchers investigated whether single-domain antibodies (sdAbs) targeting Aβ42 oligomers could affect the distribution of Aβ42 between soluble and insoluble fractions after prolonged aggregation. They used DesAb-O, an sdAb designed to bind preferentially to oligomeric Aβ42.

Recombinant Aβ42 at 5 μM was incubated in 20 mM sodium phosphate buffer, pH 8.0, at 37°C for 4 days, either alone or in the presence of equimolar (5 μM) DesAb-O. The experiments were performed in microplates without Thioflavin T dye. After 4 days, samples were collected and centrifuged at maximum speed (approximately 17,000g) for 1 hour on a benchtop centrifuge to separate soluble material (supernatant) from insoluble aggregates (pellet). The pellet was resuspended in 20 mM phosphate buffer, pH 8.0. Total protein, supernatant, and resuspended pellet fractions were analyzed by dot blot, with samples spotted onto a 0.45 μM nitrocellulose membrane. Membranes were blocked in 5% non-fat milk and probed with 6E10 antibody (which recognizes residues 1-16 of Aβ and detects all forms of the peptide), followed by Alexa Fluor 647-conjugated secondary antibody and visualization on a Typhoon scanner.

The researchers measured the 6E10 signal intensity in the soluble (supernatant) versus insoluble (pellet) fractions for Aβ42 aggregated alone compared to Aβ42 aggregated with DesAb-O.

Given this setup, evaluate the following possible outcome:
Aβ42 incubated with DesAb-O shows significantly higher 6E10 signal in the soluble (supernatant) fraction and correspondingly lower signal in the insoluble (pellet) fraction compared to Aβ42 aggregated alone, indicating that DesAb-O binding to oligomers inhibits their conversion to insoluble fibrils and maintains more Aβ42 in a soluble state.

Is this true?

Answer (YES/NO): YES